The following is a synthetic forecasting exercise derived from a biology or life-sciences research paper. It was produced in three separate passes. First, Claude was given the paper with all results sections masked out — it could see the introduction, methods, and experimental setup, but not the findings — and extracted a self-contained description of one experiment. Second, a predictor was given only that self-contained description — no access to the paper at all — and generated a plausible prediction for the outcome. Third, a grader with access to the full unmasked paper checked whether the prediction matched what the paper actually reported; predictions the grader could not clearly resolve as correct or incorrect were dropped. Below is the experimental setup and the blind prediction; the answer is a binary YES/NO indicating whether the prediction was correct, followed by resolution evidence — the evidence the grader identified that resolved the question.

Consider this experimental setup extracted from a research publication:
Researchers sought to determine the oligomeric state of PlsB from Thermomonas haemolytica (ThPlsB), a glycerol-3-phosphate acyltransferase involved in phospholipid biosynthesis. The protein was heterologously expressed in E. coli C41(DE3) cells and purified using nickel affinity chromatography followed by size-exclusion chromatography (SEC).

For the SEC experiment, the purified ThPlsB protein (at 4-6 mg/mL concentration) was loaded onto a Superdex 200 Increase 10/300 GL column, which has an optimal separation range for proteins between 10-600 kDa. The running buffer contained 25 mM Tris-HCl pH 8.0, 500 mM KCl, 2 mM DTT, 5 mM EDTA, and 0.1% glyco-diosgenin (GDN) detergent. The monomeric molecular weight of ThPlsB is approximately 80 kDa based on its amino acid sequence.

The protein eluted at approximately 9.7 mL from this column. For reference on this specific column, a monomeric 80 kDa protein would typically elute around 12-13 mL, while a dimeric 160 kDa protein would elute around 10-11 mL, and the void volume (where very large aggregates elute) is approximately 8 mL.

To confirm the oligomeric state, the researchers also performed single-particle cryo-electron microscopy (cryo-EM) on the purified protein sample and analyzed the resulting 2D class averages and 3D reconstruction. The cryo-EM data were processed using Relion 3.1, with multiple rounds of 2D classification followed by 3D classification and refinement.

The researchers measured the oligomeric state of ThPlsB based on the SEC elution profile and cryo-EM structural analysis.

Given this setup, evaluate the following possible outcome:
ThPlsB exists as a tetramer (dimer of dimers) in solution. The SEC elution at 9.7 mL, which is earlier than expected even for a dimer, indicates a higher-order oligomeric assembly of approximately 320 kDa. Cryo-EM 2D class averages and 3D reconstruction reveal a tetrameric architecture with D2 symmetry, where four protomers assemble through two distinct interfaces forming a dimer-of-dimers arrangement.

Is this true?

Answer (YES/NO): NO